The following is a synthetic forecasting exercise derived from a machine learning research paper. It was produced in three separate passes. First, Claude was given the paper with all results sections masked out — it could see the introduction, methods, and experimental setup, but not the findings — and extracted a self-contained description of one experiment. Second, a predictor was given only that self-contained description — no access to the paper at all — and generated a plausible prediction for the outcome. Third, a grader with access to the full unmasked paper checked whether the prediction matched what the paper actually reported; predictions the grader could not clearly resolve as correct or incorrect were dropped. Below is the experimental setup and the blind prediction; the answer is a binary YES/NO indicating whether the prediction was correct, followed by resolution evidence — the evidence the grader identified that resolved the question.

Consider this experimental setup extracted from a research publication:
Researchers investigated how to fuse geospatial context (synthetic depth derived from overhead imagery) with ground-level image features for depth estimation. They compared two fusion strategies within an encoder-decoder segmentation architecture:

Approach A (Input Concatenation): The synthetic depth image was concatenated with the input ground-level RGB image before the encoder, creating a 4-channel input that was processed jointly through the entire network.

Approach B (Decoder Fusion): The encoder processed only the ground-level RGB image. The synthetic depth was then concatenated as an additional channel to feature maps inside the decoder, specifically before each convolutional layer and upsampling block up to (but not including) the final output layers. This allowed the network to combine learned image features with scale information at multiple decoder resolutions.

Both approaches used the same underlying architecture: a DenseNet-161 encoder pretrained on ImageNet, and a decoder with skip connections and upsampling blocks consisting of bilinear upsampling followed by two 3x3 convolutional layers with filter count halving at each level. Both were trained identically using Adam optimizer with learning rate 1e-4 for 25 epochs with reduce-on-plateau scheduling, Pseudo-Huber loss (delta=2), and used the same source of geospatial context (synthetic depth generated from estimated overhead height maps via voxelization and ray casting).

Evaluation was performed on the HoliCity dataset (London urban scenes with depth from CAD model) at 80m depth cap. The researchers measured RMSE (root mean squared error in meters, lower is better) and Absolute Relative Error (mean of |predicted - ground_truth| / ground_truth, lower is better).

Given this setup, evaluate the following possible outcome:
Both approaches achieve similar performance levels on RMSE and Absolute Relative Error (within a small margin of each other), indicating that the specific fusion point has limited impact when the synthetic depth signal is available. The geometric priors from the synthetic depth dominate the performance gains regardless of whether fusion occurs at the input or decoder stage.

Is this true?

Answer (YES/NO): NO